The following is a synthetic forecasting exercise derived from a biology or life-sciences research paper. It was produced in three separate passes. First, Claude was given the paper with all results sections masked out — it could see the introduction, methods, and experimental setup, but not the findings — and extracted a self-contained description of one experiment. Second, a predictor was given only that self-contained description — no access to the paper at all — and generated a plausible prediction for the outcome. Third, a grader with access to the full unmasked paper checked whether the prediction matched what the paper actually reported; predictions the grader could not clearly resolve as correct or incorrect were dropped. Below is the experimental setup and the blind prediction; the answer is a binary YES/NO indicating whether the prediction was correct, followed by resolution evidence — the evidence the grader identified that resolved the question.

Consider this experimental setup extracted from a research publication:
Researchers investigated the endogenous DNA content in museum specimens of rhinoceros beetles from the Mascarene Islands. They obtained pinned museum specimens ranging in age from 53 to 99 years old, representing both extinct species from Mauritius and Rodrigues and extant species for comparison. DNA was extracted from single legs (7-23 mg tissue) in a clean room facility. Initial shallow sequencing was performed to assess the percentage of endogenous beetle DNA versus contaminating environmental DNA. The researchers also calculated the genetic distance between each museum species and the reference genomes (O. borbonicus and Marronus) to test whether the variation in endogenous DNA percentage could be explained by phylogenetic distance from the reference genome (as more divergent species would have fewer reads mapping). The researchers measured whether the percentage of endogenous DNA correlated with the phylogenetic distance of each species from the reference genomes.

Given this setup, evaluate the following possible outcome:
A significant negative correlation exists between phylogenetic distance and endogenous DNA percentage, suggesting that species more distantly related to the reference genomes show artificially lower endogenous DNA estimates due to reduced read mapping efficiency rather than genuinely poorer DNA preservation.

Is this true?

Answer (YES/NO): NO